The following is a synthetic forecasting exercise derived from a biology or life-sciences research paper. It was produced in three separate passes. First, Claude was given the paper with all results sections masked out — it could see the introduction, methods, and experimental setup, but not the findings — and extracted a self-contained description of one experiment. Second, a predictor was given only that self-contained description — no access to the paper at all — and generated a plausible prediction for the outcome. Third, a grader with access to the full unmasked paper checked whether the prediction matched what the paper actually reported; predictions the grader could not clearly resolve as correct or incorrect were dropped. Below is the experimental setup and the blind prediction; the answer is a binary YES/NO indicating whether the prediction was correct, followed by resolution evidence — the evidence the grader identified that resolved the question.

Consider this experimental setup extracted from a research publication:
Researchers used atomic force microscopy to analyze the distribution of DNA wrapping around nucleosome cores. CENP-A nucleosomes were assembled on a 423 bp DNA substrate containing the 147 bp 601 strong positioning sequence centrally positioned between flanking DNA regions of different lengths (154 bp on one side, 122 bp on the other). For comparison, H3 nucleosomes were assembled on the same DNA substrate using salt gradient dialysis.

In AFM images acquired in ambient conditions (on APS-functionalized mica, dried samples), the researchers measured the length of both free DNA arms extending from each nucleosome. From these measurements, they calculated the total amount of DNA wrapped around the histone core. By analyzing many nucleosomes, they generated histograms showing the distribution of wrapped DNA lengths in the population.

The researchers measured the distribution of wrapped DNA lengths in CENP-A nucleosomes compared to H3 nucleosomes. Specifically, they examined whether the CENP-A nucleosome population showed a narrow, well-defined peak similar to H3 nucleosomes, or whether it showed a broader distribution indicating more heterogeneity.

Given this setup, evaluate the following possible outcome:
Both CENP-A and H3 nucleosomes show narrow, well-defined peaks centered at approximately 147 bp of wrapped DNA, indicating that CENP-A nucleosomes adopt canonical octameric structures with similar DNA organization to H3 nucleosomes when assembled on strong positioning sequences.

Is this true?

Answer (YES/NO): NO